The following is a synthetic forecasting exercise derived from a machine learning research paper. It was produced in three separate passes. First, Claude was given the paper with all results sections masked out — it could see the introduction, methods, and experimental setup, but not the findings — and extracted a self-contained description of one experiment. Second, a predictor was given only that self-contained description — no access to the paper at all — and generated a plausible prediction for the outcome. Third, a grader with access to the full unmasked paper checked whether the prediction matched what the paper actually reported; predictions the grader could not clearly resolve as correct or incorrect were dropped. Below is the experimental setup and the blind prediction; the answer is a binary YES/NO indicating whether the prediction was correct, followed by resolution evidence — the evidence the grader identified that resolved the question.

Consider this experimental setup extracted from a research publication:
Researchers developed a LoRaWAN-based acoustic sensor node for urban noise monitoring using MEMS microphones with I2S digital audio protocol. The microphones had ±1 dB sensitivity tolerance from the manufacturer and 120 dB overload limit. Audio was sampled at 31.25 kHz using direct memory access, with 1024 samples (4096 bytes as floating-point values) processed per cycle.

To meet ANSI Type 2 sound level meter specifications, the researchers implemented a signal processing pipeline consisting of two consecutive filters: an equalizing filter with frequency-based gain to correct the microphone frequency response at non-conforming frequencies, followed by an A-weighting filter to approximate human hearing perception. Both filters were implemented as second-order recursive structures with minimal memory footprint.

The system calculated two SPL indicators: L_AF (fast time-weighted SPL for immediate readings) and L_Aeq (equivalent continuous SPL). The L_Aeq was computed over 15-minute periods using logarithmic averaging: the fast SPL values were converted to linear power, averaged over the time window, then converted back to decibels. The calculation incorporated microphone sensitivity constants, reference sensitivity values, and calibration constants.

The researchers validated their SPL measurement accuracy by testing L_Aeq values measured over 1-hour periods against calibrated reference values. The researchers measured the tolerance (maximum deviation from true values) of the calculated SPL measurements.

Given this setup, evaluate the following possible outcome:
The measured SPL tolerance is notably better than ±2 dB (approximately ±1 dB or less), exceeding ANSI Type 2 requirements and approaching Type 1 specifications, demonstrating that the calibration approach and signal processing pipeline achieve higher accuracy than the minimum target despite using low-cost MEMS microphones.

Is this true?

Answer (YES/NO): YES